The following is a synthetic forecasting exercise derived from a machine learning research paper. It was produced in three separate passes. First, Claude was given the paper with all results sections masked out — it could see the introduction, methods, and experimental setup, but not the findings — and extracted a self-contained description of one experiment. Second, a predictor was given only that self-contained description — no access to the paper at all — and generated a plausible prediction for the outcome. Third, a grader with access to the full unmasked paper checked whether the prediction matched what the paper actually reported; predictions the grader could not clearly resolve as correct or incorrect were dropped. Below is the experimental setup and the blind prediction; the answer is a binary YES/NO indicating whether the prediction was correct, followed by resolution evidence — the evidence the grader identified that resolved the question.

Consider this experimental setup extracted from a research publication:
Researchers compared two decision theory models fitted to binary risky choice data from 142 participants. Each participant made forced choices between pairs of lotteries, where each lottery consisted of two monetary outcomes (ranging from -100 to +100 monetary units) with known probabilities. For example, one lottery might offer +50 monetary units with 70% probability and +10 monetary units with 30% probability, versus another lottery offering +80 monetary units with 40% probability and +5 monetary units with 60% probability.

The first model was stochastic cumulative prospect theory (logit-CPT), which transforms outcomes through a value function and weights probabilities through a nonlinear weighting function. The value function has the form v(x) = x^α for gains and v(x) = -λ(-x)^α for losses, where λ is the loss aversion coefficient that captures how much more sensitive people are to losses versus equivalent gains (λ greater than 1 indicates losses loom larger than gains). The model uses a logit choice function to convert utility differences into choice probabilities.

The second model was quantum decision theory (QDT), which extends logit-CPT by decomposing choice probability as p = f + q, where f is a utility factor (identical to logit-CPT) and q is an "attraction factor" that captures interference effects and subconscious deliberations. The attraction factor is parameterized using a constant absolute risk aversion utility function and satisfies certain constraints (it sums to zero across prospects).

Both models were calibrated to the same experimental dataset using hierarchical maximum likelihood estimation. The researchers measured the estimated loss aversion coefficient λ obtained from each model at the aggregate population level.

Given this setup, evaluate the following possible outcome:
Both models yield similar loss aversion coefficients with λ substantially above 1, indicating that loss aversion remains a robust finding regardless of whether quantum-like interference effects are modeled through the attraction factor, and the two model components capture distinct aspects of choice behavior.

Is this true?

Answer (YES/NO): NO